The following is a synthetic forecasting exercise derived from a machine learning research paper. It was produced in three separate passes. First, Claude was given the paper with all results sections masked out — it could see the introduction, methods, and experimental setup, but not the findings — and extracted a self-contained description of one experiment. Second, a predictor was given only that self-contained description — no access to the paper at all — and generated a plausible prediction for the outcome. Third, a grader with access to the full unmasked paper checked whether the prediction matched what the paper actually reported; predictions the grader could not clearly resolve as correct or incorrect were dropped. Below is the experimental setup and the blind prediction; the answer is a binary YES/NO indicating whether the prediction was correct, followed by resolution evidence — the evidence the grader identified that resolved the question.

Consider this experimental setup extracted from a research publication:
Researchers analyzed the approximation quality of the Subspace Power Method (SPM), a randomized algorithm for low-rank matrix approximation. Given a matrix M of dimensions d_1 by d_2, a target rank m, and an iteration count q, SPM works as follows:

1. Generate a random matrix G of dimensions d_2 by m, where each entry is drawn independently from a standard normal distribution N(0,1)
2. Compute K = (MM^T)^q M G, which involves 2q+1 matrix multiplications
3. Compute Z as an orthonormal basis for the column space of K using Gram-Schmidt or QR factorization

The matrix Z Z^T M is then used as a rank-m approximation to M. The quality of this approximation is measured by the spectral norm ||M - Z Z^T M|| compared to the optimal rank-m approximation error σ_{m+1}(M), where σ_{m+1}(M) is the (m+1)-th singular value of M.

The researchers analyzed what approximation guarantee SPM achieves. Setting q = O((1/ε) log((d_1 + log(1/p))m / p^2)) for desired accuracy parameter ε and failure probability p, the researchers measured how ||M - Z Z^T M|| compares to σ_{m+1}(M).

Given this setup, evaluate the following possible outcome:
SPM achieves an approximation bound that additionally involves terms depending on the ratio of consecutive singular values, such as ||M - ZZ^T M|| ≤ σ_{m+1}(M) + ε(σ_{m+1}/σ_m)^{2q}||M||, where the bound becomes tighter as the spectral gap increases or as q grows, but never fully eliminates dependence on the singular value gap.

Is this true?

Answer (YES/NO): NO